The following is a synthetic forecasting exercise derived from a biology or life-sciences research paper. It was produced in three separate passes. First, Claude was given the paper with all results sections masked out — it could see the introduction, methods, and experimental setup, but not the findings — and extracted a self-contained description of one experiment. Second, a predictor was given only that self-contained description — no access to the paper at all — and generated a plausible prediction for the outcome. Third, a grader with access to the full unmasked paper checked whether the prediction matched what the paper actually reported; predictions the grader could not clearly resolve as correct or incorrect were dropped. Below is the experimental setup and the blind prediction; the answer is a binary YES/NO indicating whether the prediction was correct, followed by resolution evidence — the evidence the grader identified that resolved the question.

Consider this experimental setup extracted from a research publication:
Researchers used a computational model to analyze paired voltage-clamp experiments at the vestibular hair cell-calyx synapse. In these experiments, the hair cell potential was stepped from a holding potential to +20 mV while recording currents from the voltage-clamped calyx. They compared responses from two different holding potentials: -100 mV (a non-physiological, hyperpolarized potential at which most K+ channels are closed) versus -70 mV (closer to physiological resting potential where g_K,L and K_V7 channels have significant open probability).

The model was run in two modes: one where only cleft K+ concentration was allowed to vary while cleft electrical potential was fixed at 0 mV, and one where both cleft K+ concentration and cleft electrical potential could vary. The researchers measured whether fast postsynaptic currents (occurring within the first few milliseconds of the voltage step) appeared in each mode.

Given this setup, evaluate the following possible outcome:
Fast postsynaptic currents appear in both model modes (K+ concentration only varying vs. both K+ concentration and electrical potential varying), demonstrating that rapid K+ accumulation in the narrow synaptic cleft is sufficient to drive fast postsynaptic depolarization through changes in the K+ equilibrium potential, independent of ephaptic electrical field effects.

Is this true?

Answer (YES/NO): NO